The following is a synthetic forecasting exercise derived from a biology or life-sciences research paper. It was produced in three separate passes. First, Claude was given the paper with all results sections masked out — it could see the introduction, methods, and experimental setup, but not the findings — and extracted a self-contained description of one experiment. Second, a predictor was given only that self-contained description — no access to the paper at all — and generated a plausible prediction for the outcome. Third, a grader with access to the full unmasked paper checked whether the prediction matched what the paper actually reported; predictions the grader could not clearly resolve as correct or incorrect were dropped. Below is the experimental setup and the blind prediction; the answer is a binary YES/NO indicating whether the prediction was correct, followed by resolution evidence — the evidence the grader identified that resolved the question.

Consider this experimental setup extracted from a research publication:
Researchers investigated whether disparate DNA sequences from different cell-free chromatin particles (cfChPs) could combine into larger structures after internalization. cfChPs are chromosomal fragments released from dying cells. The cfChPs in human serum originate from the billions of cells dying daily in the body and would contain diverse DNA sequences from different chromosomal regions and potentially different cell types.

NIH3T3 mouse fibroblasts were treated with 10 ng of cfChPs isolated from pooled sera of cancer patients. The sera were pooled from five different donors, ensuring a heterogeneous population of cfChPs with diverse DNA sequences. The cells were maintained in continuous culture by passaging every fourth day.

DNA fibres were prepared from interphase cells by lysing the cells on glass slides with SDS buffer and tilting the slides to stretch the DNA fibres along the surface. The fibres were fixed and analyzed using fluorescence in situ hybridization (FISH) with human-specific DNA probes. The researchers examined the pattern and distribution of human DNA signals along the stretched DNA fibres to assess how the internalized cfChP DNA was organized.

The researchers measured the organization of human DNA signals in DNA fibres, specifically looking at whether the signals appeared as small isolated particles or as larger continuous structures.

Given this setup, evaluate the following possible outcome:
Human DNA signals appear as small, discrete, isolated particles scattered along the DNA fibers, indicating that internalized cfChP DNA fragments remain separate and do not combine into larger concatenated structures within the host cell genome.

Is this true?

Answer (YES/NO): NO